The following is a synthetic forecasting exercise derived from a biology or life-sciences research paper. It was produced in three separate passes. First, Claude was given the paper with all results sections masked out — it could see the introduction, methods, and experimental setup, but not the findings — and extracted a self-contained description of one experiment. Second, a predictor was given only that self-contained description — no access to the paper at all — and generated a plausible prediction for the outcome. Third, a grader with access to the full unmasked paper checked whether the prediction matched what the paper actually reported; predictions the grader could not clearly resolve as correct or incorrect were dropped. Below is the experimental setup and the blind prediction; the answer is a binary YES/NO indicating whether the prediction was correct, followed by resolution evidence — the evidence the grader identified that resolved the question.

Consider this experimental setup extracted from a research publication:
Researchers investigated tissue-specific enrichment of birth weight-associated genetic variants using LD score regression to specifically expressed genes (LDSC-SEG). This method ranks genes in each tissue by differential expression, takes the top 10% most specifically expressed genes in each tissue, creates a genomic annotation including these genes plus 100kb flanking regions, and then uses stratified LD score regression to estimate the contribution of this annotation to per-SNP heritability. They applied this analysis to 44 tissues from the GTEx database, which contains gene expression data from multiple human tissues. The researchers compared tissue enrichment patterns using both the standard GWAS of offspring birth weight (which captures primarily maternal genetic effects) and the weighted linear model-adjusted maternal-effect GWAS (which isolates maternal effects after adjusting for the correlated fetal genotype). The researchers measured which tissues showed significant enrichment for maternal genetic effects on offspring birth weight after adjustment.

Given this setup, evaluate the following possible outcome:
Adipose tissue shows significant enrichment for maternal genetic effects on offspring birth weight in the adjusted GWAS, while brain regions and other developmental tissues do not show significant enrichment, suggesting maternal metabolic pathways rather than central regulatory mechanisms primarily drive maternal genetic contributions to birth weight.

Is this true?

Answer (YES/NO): NO